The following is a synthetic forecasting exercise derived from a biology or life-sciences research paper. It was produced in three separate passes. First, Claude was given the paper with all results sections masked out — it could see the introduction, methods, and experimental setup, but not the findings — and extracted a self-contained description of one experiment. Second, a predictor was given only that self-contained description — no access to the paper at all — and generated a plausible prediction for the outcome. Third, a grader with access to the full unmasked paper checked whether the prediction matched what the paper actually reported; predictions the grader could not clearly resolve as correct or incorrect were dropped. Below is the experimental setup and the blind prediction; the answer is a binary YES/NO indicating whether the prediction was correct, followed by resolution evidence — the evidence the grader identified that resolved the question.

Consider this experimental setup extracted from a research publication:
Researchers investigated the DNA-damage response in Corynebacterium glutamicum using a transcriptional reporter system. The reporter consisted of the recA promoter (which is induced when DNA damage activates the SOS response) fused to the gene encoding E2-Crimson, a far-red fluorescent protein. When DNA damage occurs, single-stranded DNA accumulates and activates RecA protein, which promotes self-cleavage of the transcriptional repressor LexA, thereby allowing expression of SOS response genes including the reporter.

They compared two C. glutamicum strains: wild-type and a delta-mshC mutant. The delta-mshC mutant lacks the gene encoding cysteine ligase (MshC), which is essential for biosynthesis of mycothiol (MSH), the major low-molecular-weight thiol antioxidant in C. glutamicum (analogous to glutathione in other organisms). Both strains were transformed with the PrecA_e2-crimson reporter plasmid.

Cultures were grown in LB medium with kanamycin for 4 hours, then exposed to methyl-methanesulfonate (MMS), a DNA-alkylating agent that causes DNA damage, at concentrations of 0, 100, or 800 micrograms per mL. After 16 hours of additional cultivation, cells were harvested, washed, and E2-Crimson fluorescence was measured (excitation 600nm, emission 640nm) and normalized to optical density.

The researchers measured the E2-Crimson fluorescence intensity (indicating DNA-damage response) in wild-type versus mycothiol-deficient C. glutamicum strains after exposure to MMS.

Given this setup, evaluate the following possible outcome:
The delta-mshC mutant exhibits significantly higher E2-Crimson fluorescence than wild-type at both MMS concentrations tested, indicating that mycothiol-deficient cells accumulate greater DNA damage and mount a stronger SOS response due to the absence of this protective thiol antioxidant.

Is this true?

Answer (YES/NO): NO